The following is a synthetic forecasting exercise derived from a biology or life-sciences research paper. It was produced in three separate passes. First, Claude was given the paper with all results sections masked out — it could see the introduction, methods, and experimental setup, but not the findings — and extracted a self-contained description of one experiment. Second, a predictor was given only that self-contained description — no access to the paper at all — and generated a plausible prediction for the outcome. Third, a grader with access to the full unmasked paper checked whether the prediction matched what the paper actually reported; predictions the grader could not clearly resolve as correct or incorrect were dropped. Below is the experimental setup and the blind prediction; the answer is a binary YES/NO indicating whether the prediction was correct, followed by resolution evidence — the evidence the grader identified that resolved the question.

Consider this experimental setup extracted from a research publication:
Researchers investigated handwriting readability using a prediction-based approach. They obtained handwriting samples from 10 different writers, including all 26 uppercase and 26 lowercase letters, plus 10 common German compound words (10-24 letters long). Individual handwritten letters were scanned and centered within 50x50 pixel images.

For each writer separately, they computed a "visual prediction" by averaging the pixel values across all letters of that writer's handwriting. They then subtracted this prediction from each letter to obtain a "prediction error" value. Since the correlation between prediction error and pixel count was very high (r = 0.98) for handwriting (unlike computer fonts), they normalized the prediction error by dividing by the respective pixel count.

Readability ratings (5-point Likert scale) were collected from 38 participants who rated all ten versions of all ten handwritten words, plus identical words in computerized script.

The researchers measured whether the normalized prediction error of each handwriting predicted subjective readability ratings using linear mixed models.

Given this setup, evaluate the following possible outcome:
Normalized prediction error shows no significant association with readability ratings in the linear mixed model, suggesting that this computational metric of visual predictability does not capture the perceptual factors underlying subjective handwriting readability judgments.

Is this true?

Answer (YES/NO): NO